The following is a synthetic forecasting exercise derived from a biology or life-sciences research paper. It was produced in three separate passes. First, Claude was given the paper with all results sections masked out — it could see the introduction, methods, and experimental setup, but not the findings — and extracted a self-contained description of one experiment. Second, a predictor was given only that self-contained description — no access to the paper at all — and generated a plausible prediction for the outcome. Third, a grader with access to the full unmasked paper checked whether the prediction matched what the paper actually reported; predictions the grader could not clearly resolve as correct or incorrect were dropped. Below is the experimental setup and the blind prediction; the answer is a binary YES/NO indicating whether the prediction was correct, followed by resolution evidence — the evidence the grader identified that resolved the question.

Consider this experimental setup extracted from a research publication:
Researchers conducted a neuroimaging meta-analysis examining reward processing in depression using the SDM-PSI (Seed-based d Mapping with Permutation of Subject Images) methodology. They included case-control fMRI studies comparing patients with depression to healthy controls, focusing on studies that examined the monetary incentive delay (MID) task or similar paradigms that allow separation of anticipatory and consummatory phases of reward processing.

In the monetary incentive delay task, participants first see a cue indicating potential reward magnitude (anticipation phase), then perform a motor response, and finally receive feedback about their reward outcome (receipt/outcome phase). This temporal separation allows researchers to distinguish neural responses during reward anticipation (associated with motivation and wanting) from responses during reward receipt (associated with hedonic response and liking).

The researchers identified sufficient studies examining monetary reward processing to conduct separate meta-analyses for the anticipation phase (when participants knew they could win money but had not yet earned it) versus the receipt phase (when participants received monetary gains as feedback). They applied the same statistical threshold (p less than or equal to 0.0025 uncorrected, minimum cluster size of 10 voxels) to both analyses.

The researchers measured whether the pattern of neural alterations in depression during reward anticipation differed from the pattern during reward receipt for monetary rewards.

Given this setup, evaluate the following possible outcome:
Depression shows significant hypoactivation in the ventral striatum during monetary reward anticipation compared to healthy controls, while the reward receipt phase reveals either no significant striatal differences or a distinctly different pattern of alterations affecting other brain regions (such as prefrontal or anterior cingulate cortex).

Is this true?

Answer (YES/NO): NO